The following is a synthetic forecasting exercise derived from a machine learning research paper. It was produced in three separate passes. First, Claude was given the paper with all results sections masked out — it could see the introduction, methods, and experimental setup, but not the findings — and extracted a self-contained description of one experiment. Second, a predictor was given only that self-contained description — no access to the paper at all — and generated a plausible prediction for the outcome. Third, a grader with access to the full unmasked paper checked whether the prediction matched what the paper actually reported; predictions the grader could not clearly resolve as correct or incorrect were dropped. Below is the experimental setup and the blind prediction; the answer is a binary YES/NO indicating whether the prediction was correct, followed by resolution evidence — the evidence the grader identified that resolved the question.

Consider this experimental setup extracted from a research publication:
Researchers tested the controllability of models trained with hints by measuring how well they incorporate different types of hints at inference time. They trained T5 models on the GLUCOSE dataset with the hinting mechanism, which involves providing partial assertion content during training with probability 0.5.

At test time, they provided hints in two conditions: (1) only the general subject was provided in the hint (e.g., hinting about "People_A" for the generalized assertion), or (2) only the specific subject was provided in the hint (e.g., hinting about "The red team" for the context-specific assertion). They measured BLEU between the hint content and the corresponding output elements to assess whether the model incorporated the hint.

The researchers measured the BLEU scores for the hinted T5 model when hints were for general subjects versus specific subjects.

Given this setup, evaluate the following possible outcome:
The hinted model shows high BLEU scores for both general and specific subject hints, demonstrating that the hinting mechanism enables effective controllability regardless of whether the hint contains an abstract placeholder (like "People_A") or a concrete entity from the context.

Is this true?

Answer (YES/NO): YES